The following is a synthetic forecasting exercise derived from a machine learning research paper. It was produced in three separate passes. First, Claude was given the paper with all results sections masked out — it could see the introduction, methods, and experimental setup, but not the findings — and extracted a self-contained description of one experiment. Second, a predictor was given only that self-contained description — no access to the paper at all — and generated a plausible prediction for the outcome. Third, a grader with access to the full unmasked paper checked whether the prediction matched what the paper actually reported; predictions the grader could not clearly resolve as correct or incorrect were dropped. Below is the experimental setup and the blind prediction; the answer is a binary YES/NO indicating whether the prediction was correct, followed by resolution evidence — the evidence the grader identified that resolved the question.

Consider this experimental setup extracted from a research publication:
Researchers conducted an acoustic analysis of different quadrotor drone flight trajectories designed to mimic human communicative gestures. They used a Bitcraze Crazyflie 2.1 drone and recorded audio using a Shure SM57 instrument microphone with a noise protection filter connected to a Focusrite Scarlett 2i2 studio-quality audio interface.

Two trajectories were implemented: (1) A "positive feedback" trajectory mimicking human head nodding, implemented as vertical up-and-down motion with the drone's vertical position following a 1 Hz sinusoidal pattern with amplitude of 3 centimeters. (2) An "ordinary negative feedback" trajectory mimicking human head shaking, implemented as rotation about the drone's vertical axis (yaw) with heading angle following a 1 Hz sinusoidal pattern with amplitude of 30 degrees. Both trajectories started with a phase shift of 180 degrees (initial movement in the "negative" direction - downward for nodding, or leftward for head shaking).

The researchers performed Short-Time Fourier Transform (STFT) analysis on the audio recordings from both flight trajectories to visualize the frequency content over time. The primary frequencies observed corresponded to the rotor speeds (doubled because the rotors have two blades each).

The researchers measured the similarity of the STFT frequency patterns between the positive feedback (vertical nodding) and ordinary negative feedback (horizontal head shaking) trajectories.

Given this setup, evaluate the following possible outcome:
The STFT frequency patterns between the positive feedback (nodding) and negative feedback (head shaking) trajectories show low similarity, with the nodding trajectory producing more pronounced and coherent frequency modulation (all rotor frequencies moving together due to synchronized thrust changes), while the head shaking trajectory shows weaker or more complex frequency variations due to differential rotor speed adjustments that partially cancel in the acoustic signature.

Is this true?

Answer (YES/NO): NO